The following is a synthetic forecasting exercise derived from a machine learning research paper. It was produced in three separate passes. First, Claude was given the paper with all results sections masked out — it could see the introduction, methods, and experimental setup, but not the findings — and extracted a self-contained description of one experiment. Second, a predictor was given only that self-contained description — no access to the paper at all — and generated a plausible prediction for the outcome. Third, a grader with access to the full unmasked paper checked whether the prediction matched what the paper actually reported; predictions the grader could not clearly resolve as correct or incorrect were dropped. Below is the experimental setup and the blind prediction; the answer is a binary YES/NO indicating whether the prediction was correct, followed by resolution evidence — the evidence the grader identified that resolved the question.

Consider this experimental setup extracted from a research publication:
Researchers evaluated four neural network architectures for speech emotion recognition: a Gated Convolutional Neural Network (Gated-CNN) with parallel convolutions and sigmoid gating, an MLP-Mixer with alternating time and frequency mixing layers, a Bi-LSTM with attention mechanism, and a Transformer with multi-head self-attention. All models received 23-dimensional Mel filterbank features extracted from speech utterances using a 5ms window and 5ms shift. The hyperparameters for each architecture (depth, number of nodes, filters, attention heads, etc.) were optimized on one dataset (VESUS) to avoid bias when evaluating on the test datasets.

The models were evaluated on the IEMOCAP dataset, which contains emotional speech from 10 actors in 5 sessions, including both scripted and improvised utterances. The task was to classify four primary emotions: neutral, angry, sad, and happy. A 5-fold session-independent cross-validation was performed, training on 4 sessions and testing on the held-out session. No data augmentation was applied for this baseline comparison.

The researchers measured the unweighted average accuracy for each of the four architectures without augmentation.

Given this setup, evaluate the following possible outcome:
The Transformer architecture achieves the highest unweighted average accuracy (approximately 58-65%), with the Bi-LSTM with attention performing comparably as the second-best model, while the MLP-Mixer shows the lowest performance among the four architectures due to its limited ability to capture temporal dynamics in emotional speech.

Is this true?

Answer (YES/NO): NO